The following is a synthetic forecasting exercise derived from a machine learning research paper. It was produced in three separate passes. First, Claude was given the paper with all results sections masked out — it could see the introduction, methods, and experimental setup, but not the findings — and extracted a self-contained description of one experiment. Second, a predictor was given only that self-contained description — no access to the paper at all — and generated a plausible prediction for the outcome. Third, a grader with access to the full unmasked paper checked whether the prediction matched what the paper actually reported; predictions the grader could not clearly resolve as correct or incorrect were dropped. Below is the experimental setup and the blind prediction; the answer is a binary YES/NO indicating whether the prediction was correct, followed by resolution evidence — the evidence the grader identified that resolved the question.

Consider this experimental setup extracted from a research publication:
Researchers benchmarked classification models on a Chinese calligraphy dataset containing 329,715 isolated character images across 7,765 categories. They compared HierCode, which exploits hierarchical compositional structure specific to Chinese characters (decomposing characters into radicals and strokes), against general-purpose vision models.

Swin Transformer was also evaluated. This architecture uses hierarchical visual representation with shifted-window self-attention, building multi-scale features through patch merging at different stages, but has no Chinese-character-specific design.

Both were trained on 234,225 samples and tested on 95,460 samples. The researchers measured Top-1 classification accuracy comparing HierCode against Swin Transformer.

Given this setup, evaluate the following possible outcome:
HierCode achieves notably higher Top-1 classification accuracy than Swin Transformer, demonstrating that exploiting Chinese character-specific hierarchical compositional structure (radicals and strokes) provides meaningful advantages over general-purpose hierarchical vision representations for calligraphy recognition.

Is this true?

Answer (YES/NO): NO